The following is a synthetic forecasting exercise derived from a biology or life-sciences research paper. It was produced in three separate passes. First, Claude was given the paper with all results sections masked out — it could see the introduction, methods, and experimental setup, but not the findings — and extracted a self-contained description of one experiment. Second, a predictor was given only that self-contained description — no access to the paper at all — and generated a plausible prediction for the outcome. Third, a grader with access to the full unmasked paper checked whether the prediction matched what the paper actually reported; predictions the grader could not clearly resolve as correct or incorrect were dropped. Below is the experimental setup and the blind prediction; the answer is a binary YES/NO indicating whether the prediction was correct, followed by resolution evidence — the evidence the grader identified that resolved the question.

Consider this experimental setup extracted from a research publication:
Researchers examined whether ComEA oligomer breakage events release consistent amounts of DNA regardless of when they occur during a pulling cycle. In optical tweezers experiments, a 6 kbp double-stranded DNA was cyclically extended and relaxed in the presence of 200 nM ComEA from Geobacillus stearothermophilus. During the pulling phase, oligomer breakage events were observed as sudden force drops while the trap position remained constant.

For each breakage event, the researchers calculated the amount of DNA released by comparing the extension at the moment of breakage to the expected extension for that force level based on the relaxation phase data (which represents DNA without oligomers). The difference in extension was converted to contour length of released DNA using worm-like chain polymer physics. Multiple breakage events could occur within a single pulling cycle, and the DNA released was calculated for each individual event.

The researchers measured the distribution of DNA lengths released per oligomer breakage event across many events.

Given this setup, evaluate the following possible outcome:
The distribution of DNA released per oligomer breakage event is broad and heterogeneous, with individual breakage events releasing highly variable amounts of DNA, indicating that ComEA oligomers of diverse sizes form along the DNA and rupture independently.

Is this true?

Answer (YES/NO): YES